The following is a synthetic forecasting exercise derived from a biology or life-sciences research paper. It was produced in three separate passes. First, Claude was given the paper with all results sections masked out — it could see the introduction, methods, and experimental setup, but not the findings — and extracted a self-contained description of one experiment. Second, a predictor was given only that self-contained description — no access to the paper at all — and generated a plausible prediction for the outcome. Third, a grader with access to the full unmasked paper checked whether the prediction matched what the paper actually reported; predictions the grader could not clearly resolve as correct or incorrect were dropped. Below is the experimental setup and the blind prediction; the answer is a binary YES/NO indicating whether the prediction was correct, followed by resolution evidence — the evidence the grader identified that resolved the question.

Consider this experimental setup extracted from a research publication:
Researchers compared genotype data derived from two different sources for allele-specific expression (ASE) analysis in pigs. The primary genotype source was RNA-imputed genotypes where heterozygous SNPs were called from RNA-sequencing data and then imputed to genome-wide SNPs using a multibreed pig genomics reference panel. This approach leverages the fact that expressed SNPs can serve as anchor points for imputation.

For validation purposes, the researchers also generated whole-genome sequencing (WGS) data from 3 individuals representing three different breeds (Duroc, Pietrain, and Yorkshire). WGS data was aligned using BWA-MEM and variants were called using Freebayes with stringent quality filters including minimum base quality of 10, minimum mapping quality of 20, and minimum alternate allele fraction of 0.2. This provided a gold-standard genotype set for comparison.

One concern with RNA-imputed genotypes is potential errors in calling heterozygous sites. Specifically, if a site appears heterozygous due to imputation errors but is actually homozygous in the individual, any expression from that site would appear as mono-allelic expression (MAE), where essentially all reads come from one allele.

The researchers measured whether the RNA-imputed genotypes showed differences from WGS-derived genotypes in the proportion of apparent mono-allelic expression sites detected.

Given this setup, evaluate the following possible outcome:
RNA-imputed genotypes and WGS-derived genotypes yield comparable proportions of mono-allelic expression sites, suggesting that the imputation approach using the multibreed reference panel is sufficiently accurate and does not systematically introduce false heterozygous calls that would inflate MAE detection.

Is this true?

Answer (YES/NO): NO